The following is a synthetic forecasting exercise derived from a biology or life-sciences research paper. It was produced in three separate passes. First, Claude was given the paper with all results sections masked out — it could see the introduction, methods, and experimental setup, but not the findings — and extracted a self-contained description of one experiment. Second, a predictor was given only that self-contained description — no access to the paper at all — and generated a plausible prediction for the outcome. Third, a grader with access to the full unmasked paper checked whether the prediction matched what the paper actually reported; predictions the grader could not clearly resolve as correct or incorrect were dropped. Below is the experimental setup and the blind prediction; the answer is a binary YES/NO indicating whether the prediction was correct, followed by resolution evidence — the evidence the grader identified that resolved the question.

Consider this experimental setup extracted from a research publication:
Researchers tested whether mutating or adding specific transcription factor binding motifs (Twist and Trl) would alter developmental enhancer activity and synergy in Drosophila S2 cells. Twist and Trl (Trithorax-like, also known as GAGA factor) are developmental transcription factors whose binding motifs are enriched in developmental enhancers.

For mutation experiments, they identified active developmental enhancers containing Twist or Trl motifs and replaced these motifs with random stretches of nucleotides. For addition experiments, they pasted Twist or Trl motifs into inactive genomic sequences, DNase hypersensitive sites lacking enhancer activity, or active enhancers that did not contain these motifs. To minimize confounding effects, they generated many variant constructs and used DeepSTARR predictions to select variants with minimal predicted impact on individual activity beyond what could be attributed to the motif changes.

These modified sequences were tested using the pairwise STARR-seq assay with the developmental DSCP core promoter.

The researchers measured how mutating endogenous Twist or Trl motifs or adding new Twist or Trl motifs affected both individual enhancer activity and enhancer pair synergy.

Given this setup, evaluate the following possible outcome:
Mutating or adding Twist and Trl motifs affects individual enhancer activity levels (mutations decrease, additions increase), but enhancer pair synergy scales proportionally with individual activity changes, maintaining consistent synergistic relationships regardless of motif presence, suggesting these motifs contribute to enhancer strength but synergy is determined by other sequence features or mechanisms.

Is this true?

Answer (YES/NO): NO